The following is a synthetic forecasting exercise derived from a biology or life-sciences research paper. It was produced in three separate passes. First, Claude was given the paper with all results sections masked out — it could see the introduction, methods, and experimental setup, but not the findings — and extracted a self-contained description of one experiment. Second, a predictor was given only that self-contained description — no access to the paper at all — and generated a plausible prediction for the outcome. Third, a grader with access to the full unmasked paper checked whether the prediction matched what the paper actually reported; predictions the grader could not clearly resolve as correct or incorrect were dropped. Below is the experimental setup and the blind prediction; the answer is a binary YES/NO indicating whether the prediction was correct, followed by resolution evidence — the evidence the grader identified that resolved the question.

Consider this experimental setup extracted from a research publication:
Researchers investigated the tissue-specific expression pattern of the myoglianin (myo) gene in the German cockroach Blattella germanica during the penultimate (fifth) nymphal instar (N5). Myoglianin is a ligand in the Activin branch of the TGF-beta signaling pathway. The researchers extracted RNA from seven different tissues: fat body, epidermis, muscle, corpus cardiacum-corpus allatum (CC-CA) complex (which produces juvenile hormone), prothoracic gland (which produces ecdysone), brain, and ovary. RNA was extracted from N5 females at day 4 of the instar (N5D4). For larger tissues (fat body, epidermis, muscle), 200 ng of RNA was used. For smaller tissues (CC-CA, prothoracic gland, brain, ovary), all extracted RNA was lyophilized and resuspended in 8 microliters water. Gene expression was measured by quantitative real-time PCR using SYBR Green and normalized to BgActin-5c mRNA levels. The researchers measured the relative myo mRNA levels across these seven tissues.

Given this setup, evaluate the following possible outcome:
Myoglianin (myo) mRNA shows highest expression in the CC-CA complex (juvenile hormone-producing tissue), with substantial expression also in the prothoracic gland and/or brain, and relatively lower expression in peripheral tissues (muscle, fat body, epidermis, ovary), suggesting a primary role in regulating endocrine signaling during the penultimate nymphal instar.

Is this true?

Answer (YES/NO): NO